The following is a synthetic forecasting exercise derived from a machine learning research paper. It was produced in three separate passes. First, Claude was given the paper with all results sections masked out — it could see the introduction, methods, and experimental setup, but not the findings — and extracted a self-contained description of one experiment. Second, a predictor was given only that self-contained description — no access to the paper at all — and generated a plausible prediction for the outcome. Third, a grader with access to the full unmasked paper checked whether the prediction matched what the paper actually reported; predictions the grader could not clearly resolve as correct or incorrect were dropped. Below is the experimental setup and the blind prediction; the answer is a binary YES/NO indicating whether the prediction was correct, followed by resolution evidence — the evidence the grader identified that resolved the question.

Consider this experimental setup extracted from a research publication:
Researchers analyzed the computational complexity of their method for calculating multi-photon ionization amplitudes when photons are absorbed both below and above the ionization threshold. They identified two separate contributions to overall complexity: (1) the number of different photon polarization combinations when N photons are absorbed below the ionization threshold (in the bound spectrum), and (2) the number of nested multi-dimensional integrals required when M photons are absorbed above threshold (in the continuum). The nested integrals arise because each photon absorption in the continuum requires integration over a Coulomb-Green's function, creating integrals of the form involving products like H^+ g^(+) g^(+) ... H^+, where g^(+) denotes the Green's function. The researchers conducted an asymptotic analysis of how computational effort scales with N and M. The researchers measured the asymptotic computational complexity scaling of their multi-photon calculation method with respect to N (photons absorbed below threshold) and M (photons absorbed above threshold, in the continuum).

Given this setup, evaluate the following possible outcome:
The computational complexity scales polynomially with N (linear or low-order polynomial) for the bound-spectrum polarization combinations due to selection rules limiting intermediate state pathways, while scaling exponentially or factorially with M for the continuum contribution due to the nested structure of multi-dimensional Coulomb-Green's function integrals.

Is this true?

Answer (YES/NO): NO